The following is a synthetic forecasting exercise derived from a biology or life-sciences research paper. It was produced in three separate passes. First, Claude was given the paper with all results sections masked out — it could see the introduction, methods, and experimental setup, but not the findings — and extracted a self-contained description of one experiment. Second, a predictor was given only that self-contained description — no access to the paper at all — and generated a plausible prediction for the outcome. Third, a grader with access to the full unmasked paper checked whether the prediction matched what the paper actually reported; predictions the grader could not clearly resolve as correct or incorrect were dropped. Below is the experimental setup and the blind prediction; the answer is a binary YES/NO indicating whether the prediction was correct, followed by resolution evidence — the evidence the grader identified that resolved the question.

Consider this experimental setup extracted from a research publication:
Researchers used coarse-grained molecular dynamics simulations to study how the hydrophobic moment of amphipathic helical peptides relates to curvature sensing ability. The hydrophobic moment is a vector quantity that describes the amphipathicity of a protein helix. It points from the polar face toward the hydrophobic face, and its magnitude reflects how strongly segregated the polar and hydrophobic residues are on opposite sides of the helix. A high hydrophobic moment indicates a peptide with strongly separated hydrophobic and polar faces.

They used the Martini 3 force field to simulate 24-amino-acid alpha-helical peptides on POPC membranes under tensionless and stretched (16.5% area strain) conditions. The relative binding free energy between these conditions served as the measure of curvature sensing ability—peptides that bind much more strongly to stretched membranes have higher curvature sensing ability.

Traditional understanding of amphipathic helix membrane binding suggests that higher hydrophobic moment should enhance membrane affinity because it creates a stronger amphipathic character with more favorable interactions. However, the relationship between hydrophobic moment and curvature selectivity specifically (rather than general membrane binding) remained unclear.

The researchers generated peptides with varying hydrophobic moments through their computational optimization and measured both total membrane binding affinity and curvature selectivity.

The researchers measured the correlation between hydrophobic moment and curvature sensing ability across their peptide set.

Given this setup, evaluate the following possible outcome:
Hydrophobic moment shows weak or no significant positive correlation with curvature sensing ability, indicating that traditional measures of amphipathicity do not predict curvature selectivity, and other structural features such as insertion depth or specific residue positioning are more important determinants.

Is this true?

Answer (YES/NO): YES